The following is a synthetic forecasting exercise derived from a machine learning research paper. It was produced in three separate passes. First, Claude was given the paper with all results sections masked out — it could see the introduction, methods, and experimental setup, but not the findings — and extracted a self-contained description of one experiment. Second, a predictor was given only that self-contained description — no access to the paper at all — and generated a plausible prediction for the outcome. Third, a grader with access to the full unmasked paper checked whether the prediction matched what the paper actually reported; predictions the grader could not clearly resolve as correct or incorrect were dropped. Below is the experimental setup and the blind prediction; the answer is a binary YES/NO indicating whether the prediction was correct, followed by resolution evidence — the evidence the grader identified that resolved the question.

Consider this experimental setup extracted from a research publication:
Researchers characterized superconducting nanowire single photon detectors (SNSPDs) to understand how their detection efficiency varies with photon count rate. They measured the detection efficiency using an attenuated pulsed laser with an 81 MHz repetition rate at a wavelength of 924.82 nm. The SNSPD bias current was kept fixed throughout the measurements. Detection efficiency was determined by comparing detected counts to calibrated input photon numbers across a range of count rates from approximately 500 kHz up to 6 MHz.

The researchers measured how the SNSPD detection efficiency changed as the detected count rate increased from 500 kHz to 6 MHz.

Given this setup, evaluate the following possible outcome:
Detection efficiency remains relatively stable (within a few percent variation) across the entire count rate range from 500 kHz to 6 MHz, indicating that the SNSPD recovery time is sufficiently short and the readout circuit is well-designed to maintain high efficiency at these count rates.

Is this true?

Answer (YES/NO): NO